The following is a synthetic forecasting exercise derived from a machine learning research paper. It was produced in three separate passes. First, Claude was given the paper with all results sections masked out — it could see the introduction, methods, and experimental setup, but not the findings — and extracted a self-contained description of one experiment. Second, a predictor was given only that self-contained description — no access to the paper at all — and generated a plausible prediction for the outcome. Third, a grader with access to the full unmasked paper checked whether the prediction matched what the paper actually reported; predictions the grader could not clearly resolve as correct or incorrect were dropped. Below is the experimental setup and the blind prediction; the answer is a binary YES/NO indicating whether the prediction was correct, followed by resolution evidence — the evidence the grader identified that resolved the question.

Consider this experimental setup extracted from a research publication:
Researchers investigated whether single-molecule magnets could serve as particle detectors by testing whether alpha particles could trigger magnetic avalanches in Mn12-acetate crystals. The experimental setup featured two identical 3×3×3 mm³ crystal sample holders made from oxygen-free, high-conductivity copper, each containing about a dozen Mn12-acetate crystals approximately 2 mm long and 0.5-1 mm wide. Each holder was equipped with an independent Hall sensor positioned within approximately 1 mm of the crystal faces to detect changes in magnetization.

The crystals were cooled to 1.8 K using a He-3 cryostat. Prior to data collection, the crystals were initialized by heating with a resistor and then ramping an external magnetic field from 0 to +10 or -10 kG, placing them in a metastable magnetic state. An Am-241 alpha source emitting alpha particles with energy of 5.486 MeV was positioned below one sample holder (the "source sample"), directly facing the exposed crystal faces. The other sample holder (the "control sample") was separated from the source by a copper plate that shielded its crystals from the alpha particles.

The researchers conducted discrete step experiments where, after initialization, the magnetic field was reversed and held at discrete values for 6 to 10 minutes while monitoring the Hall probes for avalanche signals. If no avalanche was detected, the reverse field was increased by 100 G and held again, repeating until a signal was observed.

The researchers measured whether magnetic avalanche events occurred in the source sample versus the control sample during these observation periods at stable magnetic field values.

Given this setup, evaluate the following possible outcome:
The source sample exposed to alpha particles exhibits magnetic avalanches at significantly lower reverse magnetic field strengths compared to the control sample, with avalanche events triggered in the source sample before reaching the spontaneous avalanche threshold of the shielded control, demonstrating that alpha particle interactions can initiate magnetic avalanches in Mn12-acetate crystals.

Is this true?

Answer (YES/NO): YES